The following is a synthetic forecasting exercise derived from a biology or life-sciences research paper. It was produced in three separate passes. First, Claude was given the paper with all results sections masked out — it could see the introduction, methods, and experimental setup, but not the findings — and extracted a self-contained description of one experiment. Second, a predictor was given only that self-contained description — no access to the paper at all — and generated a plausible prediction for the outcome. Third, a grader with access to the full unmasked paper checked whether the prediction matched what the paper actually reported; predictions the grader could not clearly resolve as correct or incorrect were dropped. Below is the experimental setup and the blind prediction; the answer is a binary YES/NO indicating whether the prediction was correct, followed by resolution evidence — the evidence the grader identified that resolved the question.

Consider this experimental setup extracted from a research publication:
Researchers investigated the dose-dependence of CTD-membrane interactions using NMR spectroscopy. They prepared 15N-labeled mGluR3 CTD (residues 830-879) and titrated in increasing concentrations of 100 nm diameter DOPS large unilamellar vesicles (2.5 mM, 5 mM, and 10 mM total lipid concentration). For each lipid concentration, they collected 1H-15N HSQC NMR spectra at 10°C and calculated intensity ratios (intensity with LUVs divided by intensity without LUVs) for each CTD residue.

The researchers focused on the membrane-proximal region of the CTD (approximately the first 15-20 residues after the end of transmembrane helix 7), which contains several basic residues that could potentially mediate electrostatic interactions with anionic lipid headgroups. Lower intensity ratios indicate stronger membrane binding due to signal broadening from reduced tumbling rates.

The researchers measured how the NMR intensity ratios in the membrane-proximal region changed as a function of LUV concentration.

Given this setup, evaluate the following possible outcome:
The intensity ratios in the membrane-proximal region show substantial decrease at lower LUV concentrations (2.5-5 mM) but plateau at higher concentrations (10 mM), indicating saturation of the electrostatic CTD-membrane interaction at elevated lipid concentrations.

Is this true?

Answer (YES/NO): NO